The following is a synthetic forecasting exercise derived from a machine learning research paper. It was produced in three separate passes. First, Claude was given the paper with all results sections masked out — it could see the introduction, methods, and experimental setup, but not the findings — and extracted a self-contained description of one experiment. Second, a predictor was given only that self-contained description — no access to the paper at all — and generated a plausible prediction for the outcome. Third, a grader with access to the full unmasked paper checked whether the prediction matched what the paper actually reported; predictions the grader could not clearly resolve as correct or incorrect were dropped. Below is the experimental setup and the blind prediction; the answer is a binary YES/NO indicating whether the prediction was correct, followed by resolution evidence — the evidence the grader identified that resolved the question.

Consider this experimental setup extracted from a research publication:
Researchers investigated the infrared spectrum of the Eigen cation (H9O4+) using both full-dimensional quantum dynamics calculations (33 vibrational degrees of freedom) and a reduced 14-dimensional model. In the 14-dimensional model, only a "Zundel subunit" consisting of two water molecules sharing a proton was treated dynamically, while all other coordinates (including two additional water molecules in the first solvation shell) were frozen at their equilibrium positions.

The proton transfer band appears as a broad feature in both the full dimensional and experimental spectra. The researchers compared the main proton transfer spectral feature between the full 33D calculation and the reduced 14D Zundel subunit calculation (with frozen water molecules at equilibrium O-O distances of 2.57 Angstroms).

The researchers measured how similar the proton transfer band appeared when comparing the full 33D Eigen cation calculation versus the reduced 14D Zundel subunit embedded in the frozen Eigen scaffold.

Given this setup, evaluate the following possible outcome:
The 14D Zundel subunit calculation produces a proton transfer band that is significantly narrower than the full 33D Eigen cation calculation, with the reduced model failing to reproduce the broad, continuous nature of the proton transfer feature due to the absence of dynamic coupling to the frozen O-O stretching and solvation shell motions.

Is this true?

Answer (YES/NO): NO